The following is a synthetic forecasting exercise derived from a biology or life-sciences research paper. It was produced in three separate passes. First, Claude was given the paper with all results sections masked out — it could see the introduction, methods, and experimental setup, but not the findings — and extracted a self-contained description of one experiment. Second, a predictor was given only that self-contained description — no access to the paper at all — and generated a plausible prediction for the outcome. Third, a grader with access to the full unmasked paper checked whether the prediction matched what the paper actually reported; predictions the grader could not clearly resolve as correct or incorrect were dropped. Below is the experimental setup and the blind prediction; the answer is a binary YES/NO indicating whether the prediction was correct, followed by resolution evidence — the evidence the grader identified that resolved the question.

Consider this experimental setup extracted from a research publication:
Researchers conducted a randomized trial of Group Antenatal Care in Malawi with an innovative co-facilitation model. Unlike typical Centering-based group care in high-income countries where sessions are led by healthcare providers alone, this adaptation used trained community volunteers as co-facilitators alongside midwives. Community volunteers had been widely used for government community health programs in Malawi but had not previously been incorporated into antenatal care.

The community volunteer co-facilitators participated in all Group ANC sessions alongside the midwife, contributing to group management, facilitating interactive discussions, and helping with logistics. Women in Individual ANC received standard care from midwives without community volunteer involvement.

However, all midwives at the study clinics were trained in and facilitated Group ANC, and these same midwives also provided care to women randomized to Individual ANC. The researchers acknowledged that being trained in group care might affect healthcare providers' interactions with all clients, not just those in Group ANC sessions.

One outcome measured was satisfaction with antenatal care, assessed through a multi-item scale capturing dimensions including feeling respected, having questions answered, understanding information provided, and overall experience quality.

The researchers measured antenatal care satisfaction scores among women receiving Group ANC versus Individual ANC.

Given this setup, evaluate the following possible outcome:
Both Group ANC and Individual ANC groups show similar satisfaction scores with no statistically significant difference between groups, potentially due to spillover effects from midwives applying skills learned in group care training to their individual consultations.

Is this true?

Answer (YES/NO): NO